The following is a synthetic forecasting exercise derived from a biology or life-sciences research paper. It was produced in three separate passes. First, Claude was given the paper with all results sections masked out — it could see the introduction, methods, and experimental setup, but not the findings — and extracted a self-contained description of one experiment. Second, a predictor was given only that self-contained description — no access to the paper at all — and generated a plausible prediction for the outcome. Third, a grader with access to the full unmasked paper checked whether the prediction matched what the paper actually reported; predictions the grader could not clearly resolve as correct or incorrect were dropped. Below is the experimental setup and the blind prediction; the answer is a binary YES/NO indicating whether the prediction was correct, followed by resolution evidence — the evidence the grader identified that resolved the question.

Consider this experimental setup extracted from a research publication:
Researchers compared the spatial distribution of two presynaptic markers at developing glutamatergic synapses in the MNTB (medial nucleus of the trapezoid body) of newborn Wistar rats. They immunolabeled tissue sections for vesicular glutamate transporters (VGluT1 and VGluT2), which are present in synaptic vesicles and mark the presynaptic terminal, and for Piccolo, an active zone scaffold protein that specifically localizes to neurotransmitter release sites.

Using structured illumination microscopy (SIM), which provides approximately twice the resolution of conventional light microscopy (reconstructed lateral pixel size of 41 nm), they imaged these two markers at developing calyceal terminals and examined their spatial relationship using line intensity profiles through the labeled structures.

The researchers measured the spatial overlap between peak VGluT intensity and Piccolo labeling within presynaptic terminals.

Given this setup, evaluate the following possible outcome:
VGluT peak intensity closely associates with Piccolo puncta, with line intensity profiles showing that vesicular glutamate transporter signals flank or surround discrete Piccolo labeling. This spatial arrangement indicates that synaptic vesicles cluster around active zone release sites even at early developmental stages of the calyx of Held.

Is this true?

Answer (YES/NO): NO